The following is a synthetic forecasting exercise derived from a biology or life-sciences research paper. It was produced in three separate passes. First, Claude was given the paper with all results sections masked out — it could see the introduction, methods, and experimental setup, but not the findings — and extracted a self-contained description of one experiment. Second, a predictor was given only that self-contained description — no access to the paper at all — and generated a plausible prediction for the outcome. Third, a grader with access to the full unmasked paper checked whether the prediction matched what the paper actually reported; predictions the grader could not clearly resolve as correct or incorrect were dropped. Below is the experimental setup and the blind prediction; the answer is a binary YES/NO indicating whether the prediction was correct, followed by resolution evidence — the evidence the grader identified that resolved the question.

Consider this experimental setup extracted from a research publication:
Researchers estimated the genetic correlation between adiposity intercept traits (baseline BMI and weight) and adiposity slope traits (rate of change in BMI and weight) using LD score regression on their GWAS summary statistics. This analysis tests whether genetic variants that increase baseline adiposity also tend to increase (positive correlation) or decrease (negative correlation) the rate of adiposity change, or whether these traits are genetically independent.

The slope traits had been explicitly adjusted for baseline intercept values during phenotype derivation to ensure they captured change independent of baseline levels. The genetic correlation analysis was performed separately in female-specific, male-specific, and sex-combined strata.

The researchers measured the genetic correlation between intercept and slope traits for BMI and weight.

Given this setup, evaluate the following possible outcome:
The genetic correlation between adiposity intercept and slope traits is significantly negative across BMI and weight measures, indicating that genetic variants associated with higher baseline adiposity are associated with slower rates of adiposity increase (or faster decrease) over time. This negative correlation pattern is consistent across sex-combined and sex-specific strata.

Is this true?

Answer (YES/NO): NO